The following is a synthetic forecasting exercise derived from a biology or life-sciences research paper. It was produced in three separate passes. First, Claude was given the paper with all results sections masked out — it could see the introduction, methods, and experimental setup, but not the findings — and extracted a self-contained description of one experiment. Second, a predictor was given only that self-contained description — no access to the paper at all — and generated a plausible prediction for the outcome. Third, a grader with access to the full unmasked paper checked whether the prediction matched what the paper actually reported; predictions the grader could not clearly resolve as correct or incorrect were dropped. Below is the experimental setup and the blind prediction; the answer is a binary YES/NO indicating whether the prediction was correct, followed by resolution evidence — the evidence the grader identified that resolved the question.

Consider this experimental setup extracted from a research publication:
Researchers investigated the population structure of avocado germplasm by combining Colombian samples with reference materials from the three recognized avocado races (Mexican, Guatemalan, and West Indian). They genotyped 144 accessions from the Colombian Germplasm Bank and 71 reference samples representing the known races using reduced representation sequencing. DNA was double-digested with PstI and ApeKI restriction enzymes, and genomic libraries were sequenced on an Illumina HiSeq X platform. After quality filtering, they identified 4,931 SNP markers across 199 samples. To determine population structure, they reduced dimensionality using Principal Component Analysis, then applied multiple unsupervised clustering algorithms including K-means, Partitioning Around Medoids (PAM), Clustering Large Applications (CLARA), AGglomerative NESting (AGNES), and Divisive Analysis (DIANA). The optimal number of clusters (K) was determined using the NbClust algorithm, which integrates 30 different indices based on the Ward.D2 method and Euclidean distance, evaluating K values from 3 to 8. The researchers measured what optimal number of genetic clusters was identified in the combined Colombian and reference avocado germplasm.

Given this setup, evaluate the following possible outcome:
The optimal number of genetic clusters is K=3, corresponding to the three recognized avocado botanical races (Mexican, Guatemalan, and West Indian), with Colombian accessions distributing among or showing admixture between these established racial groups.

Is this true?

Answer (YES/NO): NO